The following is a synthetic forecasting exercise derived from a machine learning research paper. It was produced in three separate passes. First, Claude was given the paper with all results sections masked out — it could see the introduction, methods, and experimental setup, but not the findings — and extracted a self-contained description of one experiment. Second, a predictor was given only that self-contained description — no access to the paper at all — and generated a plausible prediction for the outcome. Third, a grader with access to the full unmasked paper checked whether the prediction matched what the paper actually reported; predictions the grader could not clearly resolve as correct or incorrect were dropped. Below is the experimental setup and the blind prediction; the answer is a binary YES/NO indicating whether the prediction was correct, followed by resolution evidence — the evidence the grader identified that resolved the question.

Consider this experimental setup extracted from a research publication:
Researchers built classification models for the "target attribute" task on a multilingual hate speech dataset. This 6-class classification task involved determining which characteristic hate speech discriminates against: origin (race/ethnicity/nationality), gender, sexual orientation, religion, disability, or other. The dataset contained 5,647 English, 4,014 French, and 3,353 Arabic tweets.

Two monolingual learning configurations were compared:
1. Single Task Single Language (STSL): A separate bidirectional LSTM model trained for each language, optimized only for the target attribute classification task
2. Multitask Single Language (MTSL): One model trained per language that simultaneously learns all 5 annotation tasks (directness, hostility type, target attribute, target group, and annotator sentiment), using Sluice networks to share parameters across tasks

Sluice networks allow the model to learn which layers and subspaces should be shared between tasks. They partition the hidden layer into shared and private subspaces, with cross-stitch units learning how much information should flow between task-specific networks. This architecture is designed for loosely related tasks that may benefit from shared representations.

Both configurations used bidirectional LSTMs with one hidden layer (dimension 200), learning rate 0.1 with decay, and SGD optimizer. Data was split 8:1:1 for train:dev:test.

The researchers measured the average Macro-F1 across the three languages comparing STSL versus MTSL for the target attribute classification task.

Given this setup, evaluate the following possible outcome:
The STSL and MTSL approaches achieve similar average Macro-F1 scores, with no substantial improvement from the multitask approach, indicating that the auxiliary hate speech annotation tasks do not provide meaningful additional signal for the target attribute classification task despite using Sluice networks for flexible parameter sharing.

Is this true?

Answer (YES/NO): YES